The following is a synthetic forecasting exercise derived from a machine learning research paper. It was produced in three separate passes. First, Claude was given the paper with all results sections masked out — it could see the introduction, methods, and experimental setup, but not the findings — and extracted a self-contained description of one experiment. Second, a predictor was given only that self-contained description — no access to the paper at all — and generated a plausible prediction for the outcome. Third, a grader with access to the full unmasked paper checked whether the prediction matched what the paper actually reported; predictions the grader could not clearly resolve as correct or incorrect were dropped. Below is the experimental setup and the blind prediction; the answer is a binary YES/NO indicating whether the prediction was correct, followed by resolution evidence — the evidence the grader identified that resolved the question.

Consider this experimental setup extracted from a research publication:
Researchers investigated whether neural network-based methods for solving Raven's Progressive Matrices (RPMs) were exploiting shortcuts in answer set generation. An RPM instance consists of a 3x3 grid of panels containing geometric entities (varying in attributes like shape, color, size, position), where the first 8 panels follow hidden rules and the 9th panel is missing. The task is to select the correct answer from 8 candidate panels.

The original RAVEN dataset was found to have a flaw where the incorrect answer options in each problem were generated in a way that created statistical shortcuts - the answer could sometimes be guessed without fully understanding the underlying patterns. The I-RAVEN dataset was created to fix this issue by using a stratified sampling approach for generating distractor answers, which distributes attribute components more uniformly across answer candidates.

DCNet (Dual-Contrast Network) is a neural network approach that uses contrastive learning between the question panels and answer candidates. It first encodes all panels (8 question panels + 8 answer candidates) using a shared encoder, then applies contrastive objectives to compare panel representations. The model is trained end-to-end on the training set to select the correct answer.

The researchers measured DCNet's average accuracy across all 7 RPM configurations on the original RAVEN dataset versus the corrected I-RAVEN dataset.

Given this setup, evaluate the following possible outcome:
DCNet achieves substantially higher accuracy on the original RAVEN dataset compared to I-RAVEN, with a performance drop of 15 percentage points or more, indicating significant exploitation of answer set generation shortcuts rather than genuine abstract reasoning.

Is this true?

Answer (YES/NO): YES